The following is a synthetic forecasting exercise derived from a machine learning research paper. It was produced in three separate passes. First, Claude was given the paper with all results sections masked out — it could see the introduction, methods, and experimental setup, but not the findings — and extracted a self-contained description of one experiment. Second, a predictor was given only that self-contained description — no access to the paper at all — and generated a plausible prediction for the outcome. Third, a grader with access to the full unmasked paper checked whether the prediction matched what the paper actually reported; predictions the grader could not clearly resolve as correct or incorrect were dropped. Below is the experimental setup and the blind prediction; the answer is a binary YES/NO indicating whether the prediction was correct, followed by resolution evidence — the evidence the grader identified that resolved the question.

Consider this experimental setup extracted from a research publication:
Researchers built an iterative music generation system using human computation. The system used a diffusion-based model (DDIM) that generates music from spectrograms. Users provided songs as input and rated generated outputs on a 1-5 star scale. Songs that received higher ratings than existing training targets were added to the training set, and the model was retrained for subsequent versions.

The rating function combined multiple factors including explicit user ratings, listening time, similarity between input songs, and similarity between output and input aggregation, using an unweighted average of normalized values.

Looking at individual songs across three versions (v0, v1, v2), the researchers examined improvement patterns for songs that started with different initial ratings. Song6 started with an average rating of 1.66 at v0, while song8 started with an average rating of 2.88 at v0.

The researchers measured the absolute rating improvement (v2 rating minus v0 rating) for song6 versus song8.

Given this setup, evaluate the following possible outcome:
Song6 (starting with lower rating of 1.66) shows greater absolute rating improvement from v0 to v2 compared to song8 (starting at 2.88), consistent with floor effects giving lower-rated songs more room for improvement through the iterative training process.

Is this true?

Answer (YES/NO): YES